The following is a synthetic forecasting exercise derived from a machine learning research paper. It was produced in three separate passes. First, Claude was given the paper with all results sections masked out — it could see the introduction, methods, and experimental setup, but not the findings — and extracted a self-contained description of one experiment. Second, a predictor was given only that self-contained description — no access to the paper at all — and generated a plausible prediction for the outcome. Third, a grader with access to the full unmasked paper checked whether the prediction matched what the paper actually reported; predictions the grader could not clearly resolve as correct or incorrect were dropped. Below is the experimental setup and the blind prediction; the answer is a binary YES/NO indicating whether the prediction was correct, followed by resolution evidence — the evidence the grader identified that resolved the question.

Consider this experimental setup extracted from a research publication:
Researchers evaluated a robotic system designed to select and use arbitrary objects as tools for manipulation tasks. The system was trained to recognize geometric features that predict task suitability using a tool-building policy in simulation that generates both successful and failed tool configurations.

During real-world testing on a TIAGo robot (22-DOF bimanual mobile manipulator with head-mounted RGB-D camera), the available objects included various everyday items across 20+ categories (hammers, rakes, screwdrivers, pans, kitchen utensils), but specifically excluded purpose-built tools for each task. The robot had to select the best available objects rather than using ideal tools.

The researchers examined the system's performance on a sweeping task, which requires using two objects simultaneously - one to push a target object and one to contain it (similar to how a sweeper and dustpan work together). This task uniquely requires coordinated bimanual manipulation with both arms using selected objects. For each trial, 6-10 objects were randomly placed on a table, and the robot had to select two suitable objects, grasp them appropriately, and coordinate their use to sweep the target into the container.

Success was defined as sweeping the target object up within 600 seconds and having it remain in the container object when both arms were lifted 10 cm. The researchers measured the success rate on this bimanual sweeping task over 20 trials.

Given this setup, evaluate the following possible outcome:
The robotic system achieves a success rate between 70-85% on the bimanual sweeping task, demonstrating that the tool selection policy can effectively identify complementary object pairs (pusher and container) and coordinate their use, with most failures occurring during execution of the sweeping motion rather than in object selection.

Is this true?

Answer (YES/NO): NO